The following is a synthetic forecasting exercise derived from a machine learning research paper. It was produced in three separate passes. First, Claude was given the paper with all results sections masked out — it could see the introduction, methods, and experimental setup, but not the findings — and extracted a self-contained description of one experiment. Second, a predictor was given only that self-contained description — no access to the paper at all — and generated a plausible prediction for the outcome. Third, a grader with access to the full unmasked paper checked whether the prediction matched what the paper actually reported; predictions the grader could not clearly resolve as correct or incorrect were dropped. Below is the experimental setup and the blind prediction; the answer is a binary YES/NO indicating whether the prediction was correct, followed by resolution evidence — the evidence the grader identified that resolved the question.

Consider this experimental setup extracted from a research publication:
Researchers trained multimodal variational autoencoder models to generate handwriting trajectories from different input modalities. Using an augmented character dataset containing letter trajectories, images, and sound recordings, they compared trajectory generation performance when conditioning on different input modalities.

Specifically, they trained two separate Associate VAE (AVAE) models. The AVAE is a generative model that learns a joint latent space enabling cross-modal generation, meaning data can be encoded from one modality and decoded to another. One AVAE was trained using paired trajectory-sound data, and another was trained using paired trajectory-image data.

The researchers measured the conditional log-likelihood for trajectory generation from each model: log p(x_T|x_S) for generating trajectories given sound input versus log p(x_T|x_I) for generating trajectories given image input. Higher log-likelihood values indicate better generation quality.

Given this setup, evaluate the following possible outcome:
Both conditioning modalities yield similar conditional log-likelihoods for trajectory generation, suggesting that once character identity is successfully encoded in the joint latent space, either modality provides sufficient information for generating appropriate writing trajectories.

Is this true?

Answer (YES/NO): NO